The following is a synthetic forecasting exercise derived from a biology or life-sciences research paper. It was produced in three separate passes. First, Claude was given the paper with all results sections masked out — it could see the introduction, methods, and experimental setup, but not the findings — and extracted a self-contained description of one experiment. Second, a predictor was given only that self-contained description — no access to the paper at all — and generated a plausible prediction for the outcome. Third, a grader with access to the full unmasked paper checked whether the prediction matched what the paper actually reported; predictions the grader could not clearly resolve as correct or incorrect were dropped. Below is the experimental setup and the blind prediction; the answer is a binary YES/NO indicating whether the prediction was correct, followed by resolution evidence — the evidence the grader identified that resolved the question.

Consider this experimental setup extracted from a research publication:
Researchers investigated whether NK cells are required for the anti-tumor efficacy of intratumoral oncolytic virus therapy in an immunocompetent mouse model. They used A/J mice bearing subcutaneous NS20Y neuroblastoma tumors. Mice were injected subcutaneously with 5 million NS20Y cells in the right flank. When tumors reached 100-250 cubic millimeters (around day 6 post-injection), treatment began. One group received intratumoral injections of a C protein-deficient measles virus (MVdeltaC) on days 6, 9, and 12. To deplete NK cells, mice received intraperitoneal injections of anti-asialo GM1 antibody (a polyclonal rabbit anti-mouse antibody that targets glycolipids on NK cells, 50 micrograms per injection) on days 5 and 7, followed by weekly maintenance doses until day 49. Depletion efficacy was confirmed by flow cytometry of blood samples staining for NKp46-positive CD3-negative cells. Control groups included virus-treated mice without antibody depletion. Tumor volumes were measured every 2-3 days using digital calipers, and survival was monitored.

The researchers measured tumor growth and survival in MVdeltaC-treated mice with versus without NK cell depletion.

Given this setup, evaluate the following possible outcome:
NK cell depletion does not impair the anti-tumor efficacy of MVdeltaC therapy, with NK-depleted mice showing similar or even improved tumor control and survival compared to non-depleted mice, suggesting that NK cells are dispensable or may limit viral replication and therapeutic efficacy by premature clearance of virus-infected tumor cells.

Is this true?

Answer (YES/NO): NO